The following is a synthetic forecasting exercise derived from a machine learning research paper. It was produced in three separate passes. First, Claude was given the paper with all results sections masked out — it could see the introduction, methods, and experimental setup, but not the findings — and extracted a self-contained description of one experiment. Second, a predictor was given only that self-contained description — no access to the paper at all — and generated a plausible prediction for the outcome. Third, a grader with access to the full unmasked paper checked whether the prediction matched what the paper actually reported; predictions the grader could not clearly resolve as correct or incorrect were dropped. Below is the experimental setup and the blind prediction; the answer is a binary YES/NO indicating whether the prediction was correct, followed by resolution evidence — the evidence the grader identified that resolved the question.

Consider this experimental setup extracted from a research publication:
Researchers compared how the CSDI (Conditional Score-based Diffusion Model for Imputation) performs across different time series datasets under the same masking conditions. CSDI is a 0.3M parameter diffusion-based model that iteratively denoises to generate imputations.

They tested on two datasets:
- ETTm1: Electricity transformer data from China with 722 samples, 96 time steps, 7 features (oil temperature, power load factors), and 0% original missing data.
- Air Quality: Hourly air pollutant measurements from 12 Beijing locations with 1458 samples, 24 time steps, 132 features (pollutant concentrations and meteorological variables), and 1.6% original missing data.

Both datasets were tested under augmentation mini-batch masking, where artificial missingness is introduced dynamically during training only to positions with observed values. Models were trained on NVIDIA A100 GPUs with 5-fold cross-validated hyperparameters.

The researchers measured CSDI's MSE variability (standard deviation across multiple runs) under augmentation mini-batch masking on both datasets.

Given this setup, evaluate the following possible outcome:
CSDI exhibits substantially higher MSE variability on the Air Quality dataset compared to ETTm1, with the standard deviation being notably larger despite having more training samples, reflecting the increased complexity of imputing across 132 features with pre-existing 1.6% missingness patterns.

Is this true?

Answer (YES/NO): NO